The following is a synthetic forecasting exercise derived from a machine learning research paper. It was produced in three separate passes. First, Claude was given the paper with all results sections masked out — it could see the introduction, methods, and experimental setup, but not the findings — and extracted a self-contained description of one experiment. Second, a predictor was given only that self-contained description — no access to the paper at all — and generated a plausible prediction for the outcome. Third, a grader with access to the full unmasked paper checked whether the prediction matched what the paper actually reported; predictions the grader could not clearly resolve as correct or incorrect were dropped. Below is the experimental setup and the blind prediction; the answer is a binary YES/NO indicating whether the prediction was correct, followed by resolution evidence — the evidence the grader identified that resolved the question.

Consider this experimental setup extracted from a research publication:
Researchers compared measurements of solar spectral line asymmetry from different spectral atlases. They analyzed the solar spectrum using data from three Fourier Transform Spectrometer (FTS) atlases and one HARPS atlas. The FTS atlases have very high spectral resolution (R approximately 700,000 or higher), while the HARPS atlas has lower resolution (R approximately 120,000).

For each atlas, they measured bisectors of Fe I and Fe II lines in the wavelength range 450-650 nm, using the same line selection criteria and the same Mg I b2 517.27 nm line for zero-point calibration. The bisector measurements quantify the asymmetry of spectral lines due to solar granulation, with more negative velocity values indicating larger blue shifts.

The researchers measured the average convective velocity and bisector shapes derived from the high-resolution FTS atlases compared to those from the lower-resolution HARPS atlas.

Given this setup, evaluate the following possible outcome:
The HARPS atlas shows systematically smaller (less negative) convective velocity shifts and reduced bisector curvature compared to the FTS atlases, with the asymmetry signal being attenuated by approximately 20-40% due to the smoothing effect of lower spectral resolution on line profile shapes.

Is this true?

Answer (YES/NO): NO